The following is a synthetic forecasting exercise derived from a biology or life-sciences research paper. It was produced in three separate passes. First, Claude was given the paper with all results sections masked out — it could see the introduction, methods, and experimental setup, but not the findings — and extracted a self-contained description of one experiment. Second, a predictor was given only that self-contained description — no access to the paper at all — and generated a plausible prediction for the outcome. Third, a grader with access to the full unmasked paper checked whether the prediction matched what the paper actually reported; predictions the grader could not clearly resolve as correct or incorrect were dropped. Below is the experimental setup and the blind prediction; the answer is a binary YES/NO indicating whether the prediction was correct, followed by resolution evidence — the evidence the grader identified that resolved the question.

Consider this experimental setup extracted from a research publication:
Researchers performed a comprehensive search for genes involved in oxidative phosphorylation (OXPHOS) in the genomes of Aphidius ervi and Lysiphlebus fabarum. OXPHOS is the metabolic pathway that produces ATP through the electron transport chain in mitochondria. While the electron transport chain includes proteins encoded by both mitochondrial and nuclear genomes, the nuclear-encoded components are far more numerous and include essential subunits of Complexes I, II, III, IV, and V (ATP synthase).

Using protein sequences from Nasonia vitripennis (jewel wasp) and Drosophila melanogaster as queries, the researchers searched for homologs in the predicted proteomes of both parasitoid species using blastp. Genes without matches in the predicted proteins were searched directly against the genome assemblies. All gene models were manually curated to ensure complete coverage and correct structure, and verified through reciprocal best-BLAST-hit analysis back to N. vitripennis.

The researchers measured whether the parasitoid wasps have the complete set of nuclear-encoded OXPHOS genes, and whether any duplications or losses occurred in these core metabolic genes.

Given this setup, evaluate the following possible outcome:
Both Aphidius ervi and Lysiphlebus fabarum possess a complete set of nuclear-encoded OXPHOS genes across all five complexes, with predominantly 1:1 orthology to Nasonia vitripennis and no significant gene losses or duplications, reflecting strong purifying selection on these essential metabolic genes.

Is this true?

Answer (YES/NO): NO